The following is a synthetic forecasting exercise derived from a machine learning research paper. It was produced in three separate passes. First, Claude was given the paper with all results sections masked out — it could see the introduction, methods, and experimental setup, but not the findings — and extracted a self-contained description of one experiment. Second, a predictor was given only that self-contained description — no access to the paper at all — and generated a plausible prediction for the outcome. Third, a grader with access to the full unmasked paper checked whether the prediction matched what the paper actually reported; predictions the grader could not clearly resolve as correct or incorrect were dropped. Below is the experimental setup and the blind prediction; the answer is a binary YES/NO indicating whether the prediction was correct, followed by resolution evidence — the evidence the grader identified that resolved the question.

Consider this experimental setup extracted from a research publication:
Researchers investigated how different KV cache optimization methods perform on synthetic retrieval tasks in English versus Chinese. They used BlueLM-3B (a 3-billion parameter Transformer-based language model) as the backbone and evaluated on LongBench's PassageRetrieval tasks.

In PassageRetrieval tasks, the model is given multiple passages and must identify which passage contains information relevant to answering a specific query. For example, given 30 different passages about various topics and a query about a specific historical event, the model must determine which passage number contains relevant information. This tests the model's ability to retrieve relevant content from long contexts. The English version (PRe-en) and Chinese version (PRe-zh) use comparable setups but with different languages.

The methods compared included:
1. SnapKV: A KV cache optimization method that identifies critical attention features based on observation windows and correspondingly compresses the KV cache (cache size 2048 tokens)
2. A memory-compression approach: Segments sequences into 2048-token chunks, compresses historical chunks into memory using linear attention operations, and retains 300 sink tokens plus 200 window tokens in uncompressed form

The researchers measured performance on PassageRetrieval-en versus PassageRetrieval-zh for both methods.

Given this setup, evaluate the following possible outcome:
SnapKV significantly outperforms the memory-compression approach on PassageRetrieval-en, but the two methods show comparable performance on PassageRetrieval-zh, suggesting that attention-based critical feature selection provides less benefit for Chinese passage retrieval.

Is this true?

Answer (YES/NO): NO